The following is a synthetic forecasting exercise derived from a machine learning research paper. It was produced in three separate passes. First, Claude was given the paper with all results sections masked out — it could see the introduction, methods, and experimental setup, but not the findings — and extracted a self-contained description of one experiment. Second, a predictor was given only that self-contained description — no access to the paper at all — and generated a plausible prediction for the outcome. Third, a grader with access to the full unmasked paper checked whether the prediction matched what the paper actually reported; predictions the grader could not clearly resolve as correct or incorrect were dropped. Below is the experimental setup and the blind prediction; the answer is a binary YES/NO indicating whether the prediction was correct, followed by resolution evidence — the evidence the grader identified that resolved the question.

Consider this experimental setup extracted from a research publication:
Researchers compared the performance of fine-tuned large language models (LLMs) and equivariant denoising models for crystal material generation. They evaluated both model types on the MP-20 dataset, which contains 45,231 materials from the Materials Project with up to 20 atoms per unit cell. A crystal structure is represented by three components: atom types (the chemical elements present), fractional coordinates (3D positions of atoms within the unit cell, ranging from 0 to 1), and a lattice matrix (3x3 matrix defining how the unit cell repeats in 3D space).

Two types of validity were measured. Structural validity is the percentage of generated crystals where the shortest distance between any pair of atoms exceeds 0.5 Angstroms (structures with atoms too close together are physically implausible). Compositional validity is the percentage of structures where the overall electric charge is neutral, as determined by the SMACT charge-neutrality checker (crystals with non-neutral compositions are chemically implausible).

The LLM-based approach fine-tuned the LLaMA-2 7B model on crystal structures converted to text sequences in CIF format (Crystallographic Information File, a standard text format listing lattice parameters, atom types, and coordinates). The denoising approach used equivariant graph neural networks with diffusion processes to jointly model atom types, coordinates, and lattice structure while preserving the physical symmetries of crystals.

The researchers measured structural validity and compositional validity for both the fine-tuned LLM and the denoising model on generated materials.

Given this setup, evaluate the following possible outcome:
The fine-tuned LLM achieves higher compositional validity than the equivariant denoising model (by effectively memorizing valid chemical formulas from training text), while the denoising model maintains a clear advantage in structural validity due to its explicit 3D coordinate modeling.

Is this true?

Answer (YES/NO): YES